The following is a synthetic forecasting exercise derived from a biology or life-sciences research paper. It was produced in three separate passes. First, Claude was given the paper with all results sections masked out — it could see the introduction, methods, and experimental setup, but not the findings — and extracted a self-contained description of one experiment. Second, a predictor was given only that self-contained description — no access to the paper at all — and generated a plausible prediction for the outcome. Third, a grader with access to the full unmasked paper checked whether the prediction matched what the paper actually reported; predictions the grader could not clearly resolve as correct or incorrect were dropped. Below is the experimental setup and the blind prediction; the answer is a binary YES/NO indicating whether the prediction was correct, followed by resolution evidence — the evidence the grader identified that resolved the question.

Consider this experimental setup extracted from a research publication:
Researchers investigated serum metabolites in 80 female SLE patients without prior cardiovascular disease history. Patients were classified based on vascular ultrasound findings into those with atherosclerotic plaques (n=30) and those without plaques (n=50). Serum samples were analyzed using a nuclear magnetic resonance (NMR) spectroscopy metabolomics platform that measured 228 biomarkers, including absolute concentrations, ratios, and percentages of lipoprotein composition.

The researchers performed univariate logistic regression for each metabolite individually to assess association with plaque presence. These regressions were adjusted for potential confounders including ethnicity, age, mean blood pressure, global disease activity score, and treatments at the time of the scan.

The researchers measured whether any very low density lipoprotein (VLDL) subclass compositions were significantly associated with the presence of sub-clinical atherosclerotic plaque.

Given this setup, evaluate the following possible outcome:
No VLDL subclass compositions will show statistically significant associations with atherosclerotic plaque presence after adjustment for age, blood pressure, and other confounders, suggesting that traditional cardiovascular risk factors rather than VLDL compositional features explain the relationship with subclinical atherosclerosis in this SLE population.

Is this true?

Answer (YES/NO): NO